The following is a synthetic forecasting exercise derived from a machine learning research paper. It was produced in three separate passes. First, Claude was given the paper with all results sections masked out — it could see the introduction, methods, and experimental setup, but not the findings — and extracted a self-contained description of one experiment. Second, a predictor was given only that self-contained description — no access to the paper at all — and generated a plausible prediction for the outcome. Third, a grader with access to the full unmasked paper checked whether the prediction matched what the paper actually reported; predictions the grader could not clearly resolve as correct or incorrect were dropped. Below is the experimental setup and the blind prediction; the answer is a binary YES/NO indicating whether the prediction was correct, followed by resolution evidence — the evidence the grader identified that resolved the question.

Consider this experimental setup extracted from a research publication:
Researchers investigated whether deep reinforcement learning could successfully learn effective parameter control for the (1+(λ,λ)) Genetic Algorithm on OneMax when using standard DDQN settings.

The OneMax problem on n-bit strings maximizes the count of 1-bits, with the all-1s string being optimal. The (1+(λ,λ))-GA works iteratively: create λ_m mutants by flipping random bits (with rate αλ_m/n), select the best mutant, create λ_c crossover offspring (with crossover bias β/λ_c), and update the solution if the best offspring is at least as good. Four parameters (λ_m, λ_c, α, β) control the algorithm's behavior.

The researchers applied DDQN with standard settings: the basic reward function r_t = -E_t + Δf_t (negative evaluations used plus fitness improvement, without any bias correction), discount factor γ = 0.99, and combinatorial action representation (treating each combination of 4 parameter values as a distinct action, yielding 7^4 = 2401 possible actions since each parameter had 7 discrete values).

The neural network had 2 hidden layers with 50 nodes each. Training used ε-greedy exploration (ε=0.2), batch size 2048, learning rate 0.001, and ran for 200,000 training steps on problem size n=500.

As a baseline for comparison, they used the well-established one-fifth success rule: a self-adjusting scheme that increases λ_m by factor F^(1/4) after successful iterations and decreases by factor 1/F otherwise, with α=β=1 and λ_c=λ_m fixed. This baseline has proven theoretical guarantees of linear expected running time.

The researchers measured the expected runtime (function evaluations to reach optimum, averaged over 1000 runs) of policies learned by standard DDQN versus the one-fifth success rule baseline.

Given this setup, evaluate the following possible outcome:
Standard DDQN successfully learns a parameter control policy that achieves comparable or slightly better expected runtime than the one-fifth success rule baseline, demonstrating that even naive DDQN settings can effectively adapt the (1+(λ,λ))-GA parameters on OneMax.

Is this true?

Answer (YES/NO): NO